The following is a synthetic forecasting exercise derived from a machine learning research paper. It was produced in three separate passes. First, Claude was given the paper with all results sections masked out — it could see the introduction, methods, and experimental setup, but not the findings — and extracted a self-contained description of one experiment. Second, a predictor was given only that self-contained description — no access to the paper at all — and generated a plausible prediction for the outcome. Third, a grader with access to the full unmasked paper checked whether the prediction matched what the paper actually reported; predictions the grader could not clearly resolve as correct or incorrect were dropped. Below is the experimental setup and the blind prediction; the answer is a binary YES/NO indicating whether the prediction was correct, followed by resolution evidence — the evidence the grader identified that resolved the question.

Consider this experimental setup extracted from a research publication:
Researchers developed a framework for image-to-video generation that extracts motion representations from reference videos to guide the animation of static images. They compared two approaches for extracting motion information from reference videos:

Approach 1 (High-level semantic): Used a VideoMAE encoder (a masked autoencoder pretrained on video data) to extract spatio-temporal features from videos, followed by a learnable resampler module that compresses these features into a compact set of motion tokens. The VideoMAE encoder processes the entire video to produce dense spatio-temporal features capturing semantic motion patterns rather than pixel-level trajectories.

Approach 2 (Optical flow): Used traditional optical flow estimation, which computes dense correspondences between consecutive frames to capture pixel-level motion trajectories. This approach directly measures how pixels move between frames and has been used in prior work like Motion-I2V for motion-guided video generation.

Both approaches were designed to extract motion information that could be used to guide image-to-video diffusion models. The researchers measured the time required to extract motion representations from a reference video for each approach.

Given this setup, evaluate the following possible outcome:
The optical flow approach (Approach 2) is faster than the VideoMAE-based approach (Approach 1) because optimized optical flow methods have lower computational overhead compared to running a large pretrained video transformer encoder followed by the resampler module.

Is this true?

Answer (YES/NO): NO